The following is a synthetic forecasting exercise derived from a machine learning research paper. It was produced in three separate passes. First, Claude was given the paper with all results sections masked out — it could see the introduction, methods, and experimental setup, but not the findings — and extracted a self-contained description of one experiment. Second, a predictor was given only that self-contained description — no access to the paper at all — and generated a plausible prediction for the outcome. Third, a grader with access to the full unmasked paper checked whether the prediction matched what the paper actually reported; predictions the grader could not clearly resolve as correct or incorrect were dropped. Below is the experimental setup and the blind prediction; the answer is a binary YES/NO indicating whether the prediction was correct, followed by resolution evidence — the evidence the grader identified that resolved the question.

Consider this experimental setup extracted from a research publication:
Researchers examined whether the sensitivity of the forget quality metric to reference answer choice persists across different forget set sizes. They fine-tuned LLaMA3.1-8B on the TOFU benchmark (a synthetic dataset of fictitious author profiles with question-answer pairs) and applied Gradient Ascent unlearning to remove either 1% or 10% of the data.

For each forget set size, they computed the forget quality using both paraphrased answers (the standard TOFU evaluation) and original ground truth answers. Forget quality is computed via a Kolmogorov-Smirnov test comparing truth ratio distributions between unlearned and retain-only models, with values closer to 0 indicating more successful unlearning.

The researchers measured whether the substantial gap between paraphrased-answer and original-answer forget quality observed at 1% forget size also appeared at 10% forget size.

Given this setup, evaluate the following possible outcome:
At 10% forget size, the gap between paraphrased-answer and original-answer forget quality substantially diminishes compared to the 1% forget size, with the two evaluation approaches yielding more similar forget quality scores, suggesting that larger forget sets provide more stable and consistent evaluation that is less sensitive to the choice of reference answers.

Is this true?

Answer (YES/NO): NO